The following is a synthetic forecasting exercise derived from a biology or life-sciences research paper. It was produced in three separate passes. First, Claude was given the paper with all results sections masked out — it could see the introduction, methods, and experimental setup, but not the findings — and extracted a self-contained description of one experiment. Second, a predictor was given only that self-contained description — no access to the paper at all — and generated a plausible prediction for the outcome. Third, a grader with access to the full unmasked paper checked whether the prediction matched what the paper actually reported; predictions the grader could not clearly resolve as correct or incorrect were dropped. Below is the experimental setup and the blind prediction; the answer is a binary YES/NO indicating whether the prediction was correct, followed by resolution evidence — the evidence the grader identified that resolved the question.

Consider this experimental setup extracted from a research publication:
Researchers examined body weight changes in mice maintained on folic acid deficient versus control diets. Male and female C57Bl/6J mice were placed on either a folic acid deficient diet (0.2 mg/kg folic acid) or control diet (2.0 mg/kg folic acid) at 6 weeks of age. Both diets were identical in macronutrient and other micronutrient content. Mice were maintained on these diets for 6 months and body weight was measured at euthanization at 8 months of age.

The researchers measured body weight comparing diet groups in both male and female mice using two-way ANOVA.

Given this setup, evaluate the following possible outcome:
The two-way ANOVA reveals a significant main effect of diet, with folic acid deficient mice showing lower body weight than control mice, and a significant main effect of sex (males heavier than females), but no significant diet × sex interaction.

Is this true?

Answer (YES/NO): NO